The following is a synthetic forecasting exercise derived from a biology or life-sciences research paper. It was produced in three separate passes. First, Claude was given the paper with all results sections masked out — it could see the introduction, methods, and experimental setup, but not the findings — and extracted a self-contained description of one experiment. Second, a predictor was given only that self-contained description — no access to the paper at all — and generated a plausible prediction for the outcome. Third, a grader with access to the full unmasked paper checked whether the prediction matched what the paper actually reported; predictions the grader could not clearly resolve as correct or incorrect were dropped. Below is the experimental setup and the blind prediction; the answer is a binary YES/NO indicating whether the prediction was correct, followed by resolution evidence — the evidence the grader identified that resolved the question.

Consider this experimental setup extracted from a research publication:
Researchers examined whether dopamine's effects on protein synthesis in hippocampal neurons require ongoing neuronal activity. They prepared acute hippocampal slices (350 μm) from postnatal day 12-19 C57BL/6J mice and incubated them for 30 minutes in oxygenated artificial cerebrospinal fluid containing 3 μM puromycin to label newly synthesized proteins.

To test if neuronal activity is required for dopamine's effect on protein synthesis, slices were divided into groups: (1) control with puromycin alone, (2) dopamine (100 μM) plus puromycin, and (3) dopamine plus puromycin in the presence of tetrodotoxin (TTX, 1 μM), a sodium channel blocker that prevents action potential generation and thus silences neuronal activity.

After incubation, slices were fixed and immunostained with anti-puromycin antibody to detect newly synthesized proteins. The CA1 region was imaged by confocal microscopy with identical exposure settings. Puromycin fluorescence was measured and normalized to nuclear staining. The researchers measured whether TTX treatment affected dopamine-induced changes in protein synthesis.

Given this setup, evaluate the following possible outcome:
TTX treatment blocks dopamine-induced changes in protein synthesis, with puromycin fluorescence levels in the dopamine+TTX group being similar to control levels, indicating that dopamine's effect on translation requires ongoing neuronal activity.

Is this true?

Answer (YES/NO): NO